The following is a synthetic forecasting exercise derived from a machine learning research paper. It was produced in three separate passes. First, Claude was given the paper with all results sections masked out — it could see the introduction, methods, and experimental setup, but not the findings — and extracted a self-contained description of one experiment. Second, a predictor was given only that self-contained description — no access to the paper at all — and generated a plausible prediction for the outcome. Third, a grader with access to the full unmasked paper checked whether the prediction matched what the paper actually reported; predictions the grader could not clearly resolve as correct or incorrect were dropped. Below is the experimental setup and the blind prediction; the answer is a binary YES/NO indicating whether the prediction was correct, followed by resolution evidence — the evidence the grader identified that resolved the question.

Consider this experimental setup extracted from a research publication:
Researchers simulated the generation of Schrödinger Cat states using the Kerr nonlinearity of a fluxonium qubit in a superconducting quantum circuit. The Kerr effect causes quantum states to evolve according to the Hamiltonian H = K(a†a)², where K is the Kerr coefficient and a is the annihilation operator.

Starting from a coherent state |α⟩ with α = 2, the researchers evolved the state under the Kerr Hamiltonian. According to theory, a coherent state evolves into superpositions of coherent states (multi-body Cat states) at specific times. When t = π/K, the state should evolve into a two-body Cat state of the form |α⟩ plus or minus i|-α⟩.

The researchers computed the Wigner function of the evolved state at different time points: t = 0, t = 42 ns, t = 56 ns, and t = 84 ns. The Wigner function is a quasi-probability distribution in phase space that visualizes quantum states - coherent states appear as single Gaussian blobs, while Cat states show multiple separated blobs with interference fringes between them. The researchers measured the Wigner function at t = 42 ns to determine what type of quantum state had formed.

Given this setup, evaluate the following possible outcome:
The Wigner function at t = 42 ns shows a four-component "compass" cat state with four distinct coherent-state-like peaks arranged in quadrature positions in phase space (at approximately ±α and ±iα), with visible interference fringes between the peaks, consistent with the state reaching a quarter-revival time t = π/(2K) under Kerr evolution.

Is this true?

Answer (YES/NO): YES